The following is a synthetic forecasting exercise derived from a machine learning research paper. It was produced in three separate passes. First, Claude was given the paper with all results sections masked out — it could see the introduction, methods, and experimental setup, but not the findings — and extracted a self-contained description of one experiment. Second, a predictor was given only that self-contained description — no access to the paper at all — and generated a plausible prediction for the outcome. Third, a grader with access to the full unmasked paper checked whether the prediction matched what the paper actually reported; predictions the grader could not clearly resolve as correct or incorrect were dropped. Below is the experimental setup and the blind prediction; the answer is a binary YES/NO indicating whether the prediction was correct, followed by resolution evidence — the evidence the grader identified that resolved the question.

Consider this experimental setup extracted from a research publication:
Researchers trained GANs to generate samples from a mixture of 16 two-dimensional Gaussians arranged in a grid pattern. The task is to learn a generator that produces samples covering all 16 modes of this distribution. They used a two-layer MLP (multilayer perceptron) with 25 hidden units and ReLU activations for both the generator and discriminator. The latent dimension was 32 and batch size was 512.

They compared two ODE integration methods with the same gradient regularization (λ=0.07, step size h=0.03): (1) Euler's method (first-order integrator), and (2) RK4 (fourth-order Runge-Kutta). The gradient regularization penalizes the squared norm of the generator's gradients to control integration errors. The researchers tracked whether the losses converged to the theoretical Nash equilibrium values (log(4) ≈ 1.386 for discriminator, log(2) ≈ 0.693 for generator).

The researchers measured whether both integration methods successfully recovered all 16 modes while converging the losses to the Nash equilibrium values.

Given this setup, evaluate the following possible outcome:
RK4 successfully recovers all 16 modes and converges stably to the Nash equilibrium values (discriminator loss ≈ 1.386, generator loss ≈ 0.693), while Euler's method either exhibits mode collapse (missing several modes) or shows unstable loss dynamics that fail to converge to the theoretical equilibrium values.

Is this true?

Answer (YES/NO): NO